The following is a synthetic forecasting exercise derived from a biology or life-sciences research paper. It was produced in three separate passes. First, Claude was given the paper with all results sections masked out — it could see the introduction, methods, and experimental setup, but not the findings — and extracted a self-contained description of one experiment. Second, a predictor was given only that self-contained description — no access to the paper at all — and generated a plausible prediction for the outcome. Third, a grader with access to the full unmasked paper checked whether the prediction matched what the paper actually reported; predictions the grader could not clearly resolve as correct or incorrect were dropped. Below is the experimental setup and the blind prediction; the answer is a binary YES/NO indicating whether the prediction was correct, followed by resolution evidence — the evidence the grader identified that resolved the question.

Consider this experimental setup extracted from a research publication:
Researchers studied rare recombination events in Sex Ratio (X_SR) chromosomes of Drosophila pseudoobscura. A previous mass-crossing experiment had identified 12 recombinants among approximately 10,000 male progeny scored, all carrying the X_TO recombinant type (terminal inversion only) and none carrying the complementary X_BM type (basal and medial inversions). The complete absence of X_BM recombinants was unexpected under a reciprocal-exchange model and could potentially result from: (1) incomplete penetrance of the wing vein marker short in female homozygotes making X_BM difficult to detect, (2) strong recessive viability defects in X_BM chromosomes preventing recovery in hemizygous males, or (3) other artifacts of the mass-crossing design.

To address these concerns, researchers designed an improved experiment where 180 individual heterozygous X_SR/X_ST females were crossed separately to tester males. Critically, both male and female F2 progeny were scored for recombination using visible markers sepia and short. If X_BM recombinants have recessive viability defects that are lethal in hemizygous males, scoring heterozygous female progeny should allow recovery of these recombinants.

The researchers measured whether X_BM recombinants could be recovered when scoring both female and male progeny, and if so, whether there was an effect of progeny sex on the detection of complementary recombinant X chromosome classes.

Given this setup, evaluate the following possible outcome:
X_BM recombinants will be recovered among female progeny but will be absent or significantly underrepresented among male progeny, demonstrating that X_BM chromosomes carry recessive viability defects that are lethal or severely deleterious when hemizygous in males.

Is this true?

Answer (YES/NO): YES